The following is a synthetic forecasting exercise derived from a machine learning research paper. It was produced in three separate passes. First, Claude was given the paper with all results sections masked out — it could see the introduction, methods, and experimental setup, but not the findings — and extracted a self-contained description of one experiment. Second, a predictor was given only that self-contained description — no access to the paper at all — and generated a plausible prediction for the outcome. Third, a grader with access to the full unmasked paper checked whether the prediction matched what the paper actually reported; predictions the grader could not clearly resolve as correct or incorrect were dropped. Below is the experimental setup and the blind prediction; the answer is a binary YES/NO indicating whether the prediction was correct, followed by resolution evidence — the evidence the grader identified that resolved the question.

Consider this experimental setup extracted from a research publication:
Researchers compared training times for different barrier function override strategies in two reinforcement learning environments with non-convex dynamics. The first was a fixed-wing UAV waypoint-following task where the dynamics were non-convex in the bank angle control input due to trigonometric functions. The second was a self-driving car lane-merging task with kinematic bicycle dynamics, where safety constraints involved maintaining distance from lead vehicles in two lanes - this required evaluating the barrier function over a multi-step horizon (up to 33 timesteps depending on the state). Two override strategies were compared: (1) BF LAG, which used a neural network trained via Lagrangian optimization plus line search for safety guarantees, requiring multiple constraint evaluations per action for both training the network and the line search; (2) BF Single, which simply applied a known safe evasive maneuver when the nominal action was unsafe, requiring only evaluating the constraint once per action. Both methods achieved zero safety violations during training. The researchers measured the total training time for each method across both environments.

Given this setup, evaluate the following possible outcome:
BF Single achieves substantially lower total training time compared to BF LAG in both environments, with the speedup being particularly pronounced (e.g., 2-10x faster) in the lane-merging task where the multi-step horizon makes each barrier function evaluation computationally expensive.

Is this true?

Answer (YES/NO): YES